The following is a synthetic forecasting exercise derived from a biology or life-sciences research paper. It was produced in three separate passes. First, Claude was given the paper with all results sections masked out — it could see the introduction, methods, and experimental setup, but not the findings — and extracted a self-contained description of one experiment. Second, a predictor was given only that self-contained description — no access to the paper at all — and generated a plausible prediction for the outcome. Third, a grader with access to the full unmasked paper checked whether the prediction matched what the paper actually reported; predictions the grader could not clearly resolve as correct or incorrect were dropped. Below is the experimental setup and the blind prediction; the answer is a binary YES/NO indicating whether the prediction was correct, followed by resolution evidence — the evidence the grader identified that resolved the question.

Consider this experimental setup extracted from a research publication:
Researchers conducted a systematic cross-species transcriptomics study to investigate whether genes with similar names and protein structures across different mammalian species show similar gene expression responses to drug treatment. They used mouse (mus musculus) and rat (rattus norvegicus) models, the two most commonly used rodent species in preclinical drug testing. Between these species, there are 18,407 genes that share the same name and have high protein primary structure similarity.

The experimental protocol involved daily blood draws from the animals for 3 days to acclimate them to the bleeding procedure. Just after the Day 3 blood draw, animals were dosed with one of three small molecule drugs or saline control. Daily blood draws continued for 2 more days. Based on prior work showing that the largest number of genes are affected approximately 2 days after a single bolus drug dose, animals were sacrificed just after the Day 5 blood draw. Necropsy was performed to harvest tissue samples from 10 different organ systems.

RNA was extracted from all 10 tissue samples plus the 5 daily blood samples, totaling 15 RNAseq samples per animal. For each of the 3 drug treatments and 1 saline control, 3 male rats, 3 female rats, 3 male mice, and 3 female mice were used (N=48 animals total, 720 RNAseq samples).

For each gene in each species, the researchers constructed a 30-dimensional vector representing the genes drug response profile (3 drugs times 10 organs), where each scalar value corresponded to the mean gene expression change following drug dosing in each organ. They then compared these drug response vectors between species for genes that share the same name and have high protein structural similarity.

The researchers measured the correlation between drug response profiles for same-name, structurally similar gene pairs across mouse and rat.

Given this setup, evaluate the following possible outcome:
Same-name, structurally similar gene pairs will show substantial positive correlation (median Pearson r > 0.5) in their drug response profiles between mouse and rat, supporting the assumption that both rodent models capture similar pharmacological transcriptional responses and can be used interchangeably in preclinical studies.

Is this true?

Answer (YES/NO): NO